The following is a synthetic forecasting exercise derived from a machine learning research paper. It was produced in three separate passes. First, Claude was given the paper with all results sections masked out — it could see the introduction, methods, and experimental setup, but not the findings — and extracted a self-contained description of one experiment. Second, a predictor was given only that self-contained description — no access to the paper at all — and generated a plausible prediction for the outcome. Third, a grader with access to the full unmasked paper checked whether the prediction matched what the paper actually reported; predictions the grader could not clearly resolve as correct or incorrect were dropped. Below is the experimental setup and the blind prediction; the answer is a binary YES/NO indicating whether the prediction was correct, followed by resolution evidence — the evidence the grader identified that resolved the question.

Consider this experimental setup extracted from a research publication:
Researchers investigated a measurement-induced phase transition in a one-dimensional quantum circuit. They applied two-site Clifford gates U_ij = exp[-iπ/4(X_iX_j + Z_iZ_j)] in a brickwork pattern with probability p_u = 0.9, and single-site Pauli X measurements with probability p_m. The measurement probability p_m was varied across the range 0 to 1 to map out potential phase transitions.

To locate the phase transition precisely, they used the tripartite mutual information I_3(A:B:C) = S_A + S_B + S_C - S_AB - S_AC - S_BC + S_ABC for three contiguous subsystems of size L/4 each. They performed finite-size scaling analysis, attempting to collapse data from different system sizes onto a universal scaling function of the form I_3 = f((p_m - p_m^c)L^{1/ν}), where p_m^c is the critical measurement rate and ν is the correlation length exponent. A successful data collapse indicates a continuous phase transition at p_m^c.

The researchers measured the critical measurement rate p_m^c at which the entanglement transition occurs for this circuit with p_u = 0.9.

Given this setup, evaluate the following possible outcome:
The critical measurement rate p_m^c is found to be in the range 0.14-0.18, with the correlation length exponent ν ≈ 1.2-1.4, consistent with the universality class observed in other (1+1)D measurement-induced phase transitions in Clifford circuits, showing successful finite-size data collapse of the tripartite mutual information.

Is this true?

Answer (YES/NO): NO